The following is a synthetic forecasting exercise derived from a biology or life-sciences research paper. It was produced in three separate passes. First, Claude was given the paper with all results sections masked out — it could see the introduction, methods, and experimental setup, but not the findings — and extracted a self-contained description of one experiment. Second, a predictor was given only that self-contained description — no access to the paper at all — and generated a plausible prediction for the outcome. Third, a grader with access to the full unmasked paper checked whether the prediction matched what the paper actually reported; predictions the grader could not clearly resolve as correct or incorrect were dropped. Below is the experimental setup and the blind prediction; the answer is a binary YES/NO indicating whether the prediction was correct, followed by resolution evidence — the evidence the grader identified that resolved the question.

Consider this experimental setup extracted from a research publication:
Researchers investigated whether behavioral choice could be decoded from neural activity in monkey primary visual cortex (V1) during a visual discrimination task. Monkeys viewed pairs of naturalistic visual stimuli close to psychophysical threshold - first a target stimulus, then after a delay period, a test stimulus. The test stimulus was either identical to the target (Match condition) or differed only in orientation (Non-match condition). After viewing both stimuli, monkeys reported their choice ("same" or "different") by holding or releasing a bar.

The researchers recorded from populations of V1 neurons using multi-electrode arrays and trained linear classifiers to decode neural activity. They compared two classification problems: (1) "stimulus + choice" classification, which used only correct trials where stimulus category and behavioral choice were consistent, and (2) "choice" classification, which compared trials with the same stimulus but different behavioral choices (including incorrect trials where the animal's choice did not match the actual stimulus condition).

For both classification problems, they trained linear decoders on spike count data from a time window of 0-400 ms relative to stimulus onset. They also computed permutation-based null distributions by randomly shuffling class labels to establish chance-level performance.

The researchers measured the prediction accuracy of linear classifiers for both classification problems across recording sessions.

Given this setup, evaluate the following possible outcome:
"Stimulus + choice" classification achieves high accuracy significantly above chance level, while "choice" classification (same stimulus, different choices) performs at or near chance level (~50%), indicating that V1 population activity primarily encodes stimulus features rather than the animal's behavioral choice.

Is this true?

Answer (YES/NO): YES